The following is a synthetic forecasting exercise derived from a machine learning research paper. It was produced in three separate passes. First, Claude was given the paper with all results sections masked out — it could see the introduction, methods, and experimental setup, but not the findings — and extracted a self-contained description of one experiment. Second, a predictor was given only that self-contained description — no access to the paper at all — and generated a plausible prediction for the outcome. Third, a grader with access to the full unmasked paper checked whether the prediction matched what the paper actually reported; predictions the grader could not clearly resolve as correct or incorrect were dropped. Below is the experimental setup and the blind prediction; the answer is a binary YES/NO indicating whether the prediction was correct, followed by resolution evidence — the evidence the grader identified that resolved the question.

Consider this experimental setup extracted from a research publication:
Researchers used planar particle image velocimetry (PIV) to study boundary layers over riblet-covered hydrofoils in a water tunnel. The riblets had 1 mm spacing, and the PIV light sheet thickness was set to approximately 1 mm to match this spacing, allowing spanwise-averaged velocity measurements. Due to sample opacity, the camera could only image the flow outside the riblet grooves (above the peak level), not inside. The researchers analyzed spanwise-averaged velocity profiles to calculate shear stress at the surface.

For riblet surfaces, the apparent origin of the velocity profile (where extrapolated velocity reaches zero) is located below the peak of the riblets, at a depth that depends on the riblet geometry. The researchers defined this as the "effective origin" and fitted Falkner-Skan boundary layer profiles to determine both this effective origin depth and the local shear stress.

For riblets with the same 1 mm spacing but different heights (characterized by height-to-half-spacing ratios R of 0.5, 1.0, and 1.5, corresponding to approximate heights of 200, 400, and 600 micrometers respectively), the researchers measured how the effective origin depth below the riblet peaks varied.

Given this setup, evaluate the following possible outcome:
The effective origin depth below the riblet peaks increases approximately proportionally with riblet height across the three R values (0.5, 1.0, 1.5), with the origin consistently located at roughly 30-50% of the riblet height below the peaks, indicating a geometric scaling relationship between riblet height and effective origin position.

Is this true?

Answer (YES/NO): NO